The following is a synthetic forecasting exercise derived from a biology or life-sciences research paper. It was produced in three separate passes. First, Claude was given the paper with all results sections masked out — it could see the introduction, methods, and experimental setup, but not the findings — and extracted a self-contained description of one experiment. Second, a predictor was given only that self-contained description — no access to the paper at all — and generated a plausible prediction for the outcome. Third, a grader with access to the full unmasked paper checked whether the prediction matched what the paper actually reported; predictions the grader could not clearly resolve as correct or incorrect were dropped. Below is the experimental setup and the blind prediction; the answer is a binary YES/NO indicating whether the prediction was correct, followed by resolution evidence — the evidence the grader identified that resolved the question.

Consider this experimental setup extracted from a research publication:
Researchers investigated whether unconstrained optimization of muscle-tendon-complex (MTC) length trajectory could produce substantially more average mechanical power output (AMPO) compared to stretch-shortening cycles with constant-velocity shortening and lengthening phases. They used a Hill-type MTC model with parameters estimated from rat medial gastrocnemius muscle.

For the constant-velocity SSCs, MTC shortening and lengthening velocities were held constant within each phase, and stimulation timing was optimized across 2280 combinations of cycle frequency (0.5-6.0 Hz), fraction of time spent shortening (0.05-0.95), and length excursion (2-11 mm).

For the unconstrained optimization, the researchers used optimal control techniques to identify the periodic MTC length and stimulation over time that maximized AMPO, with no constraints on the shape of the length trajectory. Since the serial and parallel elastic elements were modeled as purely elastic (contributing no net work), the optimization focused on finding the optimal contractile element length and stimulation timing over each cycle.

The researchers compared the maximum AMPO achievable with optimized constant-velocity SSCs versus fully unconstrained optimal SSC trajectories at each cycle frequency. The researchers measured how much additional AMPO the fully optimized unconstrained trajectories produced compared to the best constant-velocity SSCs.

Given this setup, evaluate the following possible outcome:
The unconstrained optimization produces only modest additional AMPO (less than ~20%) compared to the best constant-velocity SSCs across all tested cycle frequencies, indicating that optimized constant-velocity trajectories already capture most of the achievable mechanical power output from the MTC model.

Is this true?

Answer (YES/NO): YES